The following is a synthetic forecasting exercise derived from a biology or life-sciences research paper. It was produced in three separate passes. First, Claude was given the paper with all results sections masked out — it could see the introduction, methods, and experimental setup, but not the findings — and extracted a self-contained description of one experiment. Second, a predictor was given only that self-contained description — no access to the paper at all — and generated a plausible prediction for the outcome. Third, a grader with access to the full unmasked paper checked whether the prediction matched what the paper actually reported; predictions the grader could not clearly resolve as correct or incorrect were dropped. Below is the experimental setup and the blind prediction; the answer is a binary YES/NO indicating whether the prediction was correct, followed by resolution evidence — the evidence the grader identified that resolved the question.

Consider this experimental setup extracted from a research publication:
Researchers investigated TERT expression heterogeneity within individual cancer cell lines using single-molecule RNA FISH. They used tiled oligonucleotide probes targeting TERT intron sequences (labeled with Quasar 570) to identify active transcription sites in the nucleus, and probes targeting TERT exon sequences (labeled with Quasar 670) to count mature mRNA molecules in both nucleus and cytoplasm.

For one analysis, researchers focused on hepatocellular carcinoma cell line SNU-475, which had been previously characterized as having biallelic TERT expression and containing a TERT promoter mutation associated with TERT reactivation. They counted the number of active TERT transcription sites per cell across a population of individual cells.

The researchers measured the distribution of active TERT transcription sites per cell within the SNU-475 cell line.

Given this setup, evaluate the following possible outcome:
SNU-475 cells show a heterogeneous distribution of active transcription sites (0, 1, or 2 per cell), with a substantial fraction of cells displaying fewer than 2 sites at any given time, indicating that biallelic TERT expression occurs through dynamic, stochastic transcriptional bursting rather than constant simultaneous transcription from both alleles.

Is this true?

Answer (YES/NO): NO